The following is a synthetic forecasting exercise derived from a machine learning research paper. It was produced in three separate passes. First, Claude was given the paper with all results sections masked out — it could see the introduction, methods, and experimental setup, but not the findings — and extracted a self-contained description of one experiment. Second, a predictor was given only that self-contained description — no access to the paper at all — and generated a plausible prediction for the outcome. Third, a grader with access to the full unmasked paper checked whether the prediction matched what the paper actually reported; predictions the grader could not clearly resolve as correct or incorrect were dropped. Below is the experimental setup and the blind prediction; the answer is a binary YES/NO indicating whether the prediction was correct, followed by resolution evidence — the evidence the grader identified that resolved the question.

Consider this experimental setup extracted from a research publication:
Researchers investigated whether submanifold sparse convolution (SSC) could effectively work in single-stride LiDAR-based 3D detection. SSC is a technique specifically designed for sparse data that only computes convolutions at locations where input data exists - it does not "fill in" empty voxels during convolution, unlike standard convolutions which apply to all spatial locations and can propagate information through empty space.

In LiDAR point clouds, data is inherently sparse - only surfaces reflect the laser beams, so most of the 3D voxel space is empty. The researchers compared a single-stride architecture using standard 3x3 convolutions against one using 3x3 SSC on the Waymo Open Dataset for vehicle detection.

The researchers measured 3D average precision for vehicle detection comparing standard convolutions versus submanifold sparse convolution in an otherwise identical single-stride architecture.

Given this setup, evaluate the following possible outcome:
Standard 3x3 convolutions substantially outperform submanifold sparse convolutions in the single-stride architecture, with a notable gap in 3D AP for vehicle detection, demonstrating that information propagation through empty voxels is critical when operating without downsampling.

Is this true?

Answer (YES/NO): YES